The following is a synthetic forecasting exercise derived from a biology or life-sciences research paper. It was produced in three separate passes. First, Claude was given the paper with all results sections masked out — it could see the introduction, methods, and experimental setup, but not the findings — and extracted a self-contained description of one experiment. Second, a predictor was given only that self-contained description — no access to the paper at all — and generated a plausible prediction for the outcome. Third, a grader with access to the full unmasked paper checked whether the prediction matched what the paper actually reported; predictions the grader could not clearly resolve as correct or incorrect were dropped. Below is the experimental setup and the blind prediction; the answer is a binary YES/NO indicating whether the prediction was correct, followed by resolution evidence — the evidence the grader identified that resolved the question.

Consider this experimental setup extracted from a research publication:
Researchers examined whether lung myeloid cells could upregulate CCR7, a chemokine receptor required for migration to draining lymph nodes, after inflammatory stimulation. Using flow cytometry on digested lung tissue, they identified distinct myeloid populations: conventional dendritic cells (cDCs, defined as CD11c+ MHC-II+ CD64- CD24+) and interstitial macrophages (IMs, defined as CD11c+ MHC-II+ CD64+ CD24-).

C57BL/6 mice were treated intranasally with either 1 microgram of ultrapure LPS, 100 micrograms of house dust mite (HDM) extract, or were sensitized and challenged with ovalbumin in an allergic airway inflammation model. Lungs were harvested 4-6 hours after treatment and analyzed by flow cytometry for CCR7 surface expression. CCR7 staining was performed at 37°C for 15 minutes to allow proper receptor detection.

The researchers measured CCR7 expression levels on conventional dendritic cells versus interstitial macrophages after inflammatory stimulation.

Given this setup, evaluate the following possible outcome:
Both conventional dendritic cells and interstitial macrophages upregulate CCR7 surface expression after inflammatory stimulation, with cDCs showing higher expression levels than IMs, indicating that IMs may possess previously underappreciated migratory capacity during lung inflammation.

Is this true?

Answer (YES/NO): NO